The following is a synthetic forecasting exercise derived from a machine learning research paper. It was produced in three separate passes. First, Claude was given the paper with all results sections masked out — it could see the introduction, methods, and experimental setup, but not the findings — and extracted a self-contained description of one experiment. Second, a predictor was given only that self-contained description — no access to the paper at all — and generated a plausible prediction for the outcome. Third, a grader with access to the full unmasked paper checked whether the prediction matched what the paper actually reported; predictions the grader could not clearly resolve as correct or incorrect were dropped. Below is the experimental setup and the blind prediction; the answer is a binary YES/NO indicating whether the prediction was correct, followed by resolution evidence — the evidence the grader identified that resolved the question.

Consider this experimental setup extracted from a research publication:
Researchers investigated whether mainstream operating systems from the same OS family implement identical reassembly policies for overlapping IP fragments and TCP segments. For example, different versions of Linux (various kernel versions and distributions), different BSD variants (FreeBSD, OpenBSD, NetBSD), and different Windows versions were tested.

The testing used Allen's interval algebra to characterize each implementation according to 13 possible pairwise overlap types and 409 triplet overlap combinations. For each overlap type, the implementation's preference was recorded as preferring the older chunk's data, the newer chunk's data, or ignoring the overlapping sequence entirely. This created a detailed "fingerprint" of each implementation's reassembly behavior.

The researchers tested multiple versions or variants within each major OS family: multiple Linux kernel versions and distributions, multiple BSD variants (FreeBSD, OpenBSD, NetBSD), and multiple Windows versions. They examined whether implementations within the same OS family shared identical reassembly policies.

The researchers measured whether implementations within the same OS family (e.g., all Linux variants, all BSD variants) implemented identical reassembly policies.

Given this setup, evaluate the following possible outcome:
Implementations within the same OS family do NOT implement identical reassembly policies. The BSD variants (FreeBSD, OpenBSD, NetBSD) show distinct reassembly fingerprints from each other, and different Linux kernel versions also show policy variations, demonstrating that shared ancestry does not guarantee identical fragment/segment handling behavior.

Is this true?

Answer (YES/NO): YES